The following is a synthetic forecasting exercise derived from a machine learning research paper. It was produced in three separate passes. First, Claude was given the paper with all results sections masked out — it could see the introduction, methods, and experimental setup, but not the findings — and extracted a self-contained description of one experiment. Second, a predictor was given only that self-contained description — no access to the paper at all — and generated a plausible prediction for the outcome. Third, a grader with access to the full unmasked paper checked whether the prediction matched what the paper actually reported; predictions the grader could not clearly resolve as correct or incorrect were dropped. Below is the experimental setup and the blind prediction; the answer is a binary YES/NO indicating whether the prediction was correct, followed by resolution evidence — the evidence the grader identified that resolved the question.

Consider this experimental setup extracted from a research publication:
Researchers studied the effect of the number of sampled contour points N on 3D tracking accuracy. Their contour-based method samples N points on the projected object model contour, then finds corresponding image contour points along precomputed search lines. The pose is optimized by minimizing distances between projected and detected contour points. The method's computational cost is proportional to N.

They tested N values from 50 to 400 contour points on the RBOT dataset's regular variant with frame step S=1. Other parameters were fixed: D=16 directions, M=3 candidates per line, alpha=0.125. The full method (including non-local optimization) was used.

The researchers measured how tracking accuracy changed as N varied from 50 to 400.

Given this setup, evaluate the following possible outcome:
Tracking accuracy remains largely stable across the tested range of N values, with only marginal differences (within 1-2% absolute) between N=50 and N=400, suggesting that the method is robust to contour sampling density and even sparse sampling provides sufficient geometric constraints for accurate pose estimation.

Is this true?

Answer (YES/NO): NO